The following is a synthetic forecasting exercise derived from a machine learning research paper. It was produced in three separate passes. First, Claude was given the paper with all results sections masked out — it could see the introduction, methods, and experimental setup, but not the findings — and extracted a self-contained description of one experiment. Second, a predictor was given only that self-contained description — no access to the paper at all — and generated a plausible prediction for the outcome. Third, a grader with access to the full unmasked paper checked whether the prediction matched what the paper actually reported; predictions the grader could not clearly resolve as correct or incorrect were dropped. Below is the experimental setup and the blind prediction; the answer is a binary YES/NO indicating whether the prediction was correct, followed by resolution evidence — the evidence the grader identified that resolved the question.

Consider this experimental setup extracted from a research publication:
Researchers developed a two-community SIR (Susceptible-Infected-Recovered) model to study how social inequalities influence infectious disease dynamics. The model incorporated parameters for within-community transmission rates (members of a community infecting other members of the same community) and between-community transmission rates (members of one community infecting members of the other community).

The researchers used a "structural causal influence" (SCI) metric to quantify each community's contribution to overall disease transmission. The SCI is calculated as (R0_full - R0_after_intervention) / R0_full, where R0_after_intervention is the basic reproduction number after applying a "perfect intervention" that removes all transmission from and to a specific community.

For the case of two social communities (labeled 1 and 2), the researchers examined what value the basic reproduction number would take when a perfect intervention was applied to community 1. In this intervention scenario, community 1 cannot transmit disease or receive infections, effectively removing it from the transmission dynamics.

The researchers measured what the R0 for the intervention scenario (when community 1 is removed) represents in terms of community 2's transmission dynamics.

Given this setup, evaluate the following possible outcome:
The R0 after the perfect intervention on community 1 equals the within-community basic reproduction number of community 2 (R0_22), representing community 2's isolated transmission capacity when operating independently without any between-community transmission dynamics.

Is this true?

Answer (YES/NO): YES